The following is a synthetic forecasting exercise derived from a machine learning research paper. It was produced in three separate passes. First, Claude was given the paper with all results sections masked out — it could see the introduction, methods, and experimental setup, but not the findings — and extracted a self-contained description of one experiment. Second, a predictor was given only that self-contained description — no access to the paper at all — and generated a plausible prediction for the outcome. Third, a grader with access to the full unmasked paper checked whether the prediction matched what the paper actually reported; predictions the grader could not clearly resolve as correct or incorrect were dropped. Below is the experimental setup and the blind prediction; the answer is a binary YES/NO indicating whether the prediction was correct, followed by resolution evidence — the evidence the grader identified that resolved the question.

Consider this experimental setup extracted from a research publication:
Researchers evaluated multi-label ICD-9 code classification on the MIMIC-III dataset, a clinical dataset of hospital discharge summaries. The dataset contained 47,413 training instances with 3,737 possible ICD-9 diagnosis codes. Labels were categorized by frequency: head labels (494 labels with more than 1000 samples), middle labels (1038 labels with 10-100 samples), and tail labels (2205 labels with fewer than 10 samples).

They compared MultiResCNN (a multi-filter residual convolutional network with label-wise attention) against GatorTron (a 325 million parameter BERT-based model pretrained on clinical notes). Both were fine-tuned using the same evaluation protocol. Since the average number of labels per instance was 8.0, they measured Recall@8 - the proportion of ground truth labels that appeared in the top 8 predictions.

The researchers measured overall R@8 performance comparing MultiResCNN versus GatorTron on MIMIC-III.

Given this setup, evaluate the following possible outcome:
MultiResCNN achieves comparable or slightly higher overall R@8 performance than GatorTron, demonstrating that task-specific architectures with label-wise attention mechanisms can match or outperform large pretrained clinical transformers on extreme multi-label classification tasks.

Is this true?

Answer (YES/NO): NO